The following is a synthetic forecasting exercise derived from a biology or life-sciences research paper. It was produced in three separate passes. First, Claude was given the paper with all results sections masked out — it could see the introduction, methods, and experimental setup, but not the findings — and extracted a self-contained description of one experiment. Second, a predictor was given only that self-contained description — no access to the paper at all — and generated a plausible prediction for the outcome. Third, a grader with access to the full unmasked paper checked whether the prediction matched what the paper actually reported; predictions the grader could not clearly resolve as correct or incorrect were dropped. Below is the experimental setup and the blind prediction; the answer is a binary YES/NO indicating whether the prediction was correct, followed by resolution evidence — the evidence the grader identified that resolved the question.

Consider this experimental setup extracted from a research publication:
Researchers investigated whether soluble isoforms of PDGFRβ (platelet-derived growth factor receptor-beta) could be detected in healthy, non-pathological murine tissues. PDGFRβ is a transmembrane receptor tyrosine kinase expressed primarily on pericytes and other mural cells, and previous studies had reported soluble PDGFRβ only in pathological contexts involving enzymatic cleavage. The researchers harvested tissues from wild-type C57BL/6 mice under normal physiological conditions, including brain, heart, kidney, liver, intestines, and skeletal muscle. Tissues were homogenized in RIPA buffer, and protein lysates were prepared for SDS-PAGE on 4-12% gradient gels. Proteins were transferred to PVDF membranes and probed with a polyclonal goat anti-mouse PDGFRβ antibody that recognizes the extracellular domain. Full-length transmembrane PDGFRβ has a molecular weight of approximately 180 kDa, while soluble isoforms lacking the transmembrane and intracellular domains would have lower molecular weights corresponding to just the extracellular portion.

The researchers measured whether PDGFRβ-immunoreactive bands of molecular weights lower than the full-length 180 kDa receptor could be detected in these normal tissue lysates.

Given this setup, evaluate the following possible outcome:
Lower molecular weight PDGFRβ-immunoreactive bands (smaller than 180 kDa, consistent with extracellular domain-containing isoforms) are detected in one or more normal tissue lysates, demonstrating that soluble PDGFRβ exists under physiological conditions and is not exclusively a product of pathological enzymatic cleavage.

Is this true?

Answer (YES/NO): YES